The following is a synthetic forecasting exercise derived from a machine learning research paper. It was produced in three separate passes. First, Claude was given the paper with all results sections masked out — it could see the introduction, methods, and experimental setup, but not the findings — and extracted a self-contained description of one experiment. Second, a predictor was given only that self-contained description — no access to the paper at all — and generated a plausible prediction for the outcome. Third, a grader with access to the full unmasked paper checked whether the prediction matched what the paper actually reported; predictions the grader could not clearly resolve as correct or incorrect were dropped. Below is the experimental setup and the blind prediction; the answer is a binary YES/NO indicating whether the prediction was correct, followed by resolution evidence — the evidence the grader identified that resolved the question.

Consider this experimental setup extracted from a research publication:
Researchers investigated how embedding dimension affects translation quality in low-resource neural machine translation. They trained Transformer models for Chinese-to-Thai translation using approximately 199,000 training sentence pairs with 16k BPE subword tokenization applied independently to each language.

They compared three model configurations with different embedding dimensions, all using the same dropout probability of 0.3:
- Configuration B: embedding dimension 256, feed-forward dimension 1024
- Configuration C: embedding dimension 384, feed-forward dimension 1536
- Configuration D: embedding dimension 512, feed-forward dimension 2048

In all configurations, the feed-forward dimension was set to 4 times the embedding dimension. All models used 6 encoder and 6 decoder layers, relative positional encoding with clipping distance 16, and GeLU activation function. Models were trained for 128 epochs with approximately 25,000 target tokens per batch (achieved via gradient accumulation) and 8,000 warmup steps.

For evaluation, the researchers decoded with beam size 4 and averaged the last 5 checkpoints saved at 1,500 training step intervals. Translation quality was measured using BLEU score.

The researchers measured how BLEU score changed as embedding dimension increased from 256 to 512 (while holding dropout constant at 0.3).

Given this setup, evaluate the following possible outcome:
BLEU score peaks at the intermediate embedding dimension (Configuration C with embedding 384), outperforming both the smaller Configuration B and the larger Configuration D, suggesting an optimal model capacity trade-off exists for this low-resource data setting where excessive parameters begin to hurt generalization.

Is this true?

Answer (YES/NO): NO